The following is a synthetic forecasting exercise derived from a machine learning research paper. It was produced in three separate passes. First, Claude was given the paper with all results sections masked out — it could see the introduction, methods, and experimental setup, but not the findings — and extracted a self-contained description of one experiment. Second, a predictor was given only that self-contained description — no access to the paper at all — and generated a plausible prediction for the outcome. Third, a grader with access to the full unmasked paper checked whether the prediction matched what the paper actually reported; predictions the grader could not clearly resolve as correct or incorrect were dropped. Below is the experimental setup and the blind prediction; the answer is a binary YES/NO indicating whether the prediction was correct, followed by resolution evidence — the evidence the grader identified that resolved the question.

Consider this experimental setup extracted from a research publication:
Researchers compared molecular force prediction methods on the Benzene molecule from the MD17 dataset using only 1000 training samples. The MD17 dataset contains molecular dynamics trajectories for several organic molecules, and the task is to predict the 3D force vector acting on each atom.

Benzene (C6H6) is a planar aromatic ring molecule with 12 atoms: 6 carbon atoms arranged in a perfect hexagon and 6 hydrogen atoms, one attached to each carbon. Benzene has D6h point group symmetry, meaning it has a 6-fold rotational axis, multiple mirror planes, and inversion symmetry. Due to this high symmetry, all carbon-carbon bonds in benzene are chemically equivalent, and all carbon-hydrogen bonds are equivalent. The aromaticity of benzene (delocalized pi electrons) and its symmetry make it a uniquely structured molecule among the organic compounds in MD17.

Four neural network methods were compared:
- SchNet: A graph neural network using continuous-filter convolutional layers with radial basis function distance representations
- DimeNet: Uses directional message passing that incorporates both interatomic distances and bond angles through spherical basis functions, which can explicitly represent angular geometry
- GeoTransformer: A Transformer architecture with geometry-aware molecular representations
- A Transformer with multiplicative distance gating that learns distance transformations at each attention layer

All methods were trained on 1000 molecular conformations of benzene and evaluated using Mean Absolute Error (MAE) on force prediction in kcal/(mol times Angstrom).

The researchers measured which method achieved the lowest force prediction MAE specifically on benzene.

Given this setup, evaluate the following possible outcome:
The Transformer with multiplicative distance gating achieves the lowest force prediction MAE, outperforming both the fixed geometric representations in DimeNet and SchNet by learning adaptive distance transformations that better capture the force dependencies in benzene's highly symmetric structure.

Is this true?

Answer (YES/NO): NO